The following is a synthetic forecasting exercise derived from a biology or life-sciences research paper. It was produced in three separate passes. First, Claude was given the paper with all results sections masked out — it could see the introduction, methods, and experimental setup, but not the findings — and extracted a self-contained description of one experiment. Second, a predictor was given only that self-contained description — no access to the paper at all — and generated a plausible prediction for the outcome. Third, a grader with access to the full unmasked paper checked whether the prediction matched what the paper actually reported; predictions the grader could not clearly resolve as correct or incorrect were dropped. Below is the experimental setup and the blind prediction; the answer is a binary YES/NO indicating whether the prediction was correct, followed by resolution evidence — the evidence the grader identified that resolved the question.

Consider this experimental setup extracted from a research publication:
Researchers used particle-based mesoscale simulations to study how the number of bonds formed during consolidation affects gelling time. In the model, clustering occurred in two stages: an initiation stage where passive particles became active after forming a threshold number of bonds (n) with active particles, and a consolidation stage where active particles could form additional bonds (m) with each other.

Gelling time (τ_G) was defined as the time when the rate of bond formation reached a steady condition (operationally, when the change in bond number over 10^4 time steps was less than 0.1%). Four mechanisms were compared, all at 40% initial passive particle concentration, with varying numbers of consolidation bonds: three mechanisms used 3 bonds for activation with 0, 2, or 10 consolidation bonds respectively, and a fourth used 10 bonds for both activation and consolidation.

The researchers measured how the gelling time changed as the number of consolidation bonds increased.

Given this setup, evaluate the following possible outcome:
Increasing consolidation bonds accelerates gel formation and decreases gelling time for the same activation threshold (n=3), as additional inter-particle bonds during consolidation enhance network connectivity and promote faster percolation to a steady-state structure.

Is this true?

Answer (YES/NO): NO